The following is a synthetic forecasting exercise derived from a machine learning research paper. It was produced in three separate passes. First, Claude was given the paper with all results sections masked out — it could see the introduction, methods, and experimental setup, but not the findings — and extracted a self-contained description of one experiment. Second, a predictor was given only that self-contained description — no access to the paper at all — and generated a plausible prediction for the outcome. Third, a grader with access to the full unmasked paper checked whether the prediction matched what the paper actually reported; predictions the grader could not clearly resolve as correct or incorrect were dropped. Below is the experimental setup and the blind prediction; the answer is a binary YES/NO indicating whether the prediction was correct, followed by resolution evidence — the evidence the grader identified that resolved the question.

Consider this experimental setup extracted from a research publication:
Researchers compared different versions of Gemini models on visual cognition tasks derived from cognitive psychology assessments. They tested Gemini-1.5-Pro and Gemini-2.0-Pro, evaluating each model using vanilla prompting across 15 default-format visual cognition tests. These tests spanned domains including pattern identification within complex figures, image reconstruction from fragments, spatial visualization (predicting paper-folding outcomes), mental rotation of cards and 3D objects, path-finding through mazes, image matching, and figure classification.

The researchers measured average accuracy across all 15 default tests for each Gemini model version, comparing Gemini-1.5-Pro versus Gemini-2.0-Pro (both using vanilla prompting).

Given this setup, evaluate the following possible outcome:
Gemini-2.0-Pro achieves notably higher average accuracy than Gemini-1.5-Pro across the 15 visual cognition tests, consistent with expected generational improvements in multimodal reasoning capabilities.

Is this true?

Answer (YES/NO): NO